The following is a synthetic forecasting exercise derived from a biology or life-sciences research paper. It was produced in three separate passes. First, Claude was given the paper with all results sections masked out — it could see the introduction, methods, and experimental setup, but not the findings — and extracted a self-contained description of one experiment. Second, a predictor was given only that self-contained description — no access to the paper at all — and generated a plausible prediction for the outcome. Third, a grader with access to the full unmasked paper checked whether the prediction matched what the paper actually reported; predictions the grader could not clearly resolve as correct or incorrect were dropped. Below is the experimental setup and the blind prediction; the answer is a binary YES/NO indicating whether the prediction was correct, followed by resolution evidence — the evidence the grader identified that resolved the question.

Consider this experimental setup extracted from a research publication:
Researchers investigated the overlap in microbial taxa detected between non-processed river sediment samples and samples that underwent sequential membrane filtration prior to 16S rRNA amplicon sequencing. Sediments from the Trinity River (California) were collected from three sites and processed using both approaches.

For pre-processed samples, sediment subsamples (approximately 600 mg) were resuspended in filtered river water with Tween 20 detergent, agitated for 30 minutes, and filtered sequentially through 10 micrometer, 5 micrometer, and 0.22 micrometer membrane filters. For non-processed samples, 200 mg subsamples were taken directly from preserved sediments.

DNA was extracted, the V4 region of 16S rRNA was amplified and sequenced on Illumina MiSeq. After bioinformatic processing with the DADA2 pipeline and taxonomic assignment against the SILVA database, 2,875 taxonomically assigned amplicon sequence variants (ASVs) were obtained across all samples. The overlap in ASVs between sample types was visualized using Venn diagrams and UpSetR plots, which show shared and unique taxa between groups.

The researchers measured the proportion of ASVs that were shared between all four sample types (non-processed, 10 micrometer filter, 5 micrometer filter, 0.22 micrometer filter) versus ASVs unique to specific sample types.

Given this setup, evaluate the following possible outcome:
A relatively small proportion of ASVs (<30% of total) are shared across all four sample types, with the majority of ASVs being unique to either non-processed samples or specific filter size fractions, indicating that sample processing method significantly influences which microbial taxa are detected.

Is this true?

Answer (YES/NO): YES